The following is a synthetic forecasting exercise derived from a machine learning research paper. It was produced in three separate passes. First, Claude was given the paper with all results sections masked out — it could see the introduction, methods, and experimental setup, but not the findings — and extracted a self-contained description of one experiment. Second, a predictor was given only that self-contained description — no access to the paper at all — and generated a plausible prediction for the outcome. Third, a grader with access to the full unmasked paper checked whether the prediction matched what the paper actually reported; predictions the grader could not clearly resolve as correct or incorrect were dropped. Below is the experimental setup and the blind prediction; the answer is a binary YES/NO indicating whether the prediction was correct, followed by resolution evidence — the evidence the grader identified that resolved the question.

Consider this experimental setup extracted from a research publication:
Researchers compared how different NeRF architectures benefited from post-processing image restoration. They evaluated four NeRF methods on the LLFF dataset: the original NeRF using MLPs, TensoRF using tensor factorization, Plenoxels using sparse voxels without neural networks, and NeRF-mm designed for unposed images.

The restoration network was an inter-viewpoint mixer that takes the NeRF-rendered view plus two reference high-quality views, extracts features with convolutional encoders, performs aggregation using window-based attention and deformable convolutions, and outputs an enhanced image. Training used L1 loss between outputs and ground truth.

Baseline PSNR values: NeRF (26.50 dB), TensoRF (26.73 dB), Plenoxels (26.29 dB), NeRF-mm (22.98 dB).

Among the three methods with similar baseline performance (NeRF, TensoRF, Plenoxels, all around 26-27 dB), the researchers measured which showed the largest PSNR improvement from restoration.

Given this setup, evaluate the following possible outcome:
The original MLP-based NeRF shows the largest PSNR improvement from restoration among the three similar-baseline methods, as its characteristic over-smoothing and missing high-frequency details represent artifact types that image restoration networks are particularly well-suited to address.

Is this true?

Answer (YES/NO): YES